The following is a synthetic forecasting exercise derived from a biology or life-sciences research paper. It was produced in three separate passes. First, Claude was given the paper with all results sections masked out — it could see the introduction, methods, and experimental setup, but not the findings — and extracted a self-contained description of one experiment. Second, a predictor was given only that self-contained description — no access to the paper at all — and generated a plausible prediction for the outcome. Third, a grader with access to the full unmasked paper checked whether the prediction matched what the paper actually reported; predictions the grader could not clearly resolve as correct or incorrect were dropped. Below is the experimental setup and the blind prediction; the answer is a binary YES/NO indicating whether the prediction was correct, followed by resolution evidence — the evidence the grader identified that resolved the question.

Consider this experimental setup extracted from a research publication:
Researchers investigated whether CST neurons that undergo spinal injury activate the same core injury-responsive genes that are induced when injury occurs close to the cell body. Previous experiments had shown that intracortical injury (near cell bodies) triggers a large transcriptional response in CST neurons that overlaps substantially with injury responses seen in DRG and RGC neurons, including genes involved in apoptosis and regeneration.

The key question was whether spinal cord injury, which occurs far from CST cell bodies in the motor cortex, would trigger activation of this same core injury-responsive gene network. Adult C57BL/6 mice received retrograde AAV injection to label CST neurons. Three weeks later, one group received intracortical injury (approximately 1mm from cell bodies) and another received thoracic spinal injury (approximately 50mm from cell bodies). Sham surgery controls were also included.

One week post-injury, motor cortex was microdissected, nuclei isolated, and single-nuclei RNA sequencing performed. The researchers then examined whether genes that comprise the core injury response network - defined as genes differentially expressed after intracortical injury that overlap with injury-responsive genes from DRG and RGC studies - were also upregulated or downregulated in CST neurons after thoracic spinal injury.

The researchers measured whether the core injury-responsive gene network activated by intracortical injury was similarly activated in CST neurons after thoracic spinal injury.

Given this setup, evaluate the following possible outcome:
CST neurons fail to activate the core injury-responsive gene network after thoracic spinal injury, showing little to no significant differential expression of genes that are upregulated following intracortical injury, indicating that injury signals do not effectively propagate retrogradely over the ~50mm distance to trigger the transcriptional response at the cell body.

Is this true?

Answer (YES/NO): YES